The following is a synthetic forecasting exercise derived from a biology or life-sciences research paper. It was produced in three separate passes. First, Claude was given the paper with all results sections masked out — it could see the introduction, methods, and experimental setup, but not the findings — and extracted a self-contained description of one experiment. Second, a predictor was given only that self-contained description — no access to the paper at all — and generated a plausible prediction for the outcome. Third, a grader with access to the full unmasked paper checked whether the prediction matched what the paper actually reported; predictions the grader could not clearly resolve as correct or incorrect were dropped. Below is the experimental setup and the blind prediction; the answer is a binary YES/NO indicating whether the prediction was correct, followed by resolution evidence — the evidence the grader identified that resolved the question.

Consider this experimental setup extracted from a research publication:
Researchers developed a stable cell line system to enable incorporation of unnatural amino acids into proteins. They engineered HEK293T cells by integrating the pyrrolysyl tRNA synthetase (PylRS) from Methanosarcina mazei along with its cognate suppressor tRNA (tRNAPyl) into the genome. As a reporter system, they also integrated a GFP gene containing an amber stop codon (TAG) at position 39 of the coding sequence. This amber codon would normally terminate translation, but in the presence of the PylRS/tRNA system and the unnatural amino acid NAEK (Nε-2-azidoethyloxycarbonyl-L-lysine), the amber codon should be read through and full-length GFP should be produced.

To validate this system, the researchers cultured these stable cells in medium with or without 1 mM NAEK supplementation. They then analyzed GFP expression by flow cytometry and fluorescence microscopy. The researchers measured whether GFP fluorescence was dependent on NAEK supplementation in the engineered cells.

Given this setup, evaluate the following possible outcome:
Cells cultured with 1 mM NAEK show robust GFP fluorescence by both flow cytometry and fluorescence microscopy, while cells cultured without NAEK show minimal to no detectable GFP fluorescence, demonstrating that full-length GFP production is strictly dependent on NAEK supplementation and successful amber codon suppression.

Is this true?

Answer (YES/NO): YES